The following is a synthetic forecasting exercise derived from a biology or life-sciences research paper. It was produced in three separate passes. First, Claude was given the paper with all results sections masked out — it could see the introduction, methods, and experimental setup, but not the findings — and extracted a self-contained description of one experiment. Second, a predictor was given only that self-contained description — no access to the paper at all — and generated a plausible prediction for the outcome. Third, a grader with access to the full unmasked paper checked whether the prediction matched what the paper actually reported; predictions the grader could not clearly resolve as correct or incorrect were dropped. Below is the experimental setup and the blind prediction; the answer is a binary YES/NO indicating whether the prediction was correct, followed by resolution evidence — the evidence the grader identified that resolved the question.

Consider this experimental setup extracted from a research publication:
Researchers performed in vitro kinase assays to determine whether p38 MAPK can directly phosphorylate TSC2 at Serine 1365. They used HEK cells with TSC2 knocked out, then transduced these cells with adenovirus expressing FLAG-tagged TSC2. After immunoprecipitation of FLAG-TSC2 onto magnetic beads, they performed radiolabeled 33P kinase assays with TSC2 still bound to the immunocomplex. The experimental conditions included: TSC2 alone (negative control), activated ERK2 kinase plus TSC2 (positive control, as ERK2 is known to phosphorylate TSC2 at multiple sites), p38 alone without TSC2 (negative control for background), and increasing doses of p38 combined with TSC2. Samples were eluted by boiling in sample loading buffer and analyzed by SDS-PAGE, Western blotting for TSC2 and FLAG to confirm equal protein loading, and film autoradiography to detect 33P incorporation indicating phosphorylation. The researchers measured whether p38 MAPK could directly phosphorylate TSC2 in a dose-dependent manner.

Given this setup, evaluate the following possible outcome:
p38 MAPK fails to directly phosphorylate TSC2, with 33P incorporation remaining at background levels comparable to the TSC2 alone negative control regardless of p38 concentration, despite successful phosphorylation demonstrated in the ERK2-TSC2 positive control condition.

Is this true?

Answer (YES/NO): NO